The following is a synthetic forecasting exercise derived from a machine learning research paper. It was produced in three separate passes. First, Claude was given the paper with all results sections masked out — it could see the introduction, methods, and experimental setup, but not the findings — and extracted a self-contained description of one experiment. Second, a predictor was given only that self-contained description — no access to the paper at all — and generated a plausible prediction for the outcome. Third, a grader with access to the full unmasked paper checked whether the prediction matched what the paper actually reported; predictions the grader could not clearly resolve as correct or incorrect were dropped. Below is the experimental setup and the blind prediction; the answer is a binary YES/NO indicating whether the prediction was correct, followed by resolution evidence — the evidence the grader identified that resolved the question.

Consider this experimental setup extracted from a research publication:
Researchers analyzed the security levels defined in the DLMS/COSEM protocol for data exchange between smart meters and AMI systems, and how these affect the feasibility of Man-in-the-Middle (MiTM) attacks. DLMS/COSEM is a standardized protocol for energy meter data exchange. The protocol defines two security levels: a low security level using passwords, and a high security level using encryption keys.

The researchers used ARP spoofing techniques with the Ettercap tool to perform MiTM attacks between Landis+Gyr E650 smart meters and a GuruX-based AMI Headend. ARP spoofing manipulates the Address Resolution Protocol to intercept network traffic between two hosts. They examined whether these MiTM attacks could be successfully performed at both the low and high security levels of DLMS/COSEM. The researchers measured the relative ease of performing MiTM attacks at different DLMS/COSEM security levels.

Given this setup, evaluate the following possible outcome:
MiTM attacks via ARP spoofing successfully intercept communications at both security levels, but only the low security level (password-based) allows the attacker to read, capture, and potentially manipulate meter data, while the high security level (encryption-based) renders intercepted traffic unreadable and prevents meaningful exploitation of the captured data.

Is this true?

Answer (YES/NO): NO